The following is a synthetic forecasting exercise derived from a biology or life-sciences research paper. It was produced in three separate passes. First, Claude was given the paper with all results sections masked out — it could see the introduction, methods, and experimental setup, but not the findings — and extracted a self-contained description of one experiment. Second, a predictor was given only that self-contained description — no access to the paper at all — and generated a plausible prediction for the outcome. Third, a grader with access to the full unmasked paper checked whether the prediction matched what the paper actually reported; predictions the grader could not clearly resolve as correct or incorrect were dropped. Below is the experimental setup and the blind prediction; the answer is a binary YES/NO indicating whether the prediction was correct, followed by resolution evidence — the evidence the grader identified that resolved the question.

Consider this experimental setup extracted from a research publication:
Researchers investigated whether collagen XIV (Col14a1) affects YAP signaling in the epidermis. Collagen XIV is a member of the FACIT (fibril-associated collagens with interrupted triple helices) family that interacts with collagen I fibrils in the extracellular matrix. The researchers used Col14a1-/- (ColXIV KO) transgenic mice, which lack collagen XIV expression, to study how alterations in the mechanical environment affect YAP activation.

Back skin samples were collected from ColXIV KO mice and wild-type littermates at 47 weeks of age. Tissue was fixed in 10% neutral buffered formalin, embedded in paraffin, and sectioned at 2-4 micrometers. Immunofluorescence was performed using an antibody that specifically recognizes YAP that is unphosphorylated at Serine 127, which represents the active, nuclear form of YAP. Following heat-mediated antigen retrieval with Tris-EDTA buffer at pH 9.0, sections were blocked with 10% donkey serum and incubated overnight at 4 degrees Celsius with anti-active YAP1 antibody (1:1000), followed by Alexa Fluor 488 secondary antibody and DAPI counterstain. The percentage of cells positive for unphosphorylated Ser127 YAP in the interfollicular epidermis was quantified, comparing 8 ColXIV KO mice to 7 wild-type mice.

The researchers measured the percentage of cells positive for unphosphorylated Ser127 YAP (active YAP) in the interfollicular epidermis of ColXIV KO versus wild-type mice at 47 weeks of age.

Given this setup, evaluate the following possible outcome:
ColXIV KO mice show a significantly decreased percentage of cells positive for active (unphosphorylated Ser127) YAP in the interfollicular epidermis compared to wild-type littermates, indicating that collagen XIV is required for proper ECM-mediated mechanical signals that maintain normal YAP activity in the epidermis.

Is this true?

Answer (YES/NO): NO